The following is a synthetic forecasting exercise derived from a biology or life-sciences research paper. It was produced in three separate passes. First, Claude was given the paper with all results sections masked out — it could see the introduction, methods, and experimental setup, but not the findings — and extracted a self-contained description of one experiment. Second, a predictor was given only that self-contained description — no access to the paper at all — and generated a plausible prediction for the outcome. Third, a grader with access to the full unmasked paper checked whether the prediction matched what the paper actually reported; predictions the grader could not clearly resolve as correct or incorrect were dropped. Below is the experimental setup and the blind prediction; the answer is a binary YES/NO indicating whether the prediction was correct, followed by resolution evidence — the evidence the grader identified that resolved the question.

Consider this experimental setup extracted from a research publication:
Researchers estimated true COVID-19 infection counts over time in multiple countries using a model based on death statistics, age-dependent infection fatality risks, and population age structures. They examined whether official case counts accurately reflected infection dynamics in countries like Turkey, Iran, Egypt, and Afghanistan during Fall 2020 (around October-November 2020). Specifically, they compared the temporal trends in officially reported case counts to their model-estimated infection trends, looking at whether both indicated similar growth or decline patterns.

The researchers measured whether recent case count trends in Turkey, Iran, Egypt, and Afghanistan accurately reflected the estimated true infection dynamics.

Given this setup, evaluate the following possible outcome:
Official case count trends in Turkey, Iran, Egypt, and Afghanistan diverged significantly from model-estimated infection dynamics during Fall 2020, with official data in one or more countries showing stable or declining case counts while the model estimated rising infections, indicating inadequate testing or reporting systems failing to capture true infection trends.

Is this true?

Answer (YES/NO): YES